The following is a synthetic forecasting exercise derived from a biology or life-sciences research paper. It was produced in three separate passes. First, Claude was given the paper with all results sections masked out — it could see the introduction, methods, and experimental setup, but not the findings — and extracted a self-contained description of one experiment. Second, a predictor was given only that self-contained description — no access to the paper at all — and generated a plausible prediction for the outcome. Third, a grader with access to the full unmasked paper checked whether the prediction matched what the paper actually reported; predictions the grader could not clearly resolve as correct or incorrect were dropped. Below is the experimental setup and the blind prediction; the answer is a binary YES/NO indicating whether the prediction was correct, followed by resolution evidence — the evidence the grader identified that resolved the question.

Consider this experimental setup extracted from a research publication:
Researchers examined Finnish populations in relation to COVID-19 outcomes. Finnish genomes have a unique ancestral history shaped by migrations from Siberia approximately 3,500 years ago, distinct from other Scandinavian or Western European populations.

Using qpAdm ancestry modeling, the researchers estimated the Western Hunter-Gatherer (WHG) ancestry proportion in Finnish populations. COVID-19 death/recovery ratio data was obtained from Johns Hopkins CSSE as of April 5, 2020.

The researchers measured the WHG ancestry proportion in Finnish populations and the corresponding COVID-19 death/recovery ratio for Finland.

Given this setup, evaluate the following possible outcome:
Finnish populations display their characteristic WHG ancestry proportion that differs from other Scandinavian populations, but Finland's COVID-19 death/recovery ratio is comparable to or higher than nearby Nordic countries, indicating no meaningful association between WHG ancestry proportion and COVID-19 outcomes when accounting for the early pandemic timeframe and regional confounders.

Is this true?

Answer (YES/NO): NO